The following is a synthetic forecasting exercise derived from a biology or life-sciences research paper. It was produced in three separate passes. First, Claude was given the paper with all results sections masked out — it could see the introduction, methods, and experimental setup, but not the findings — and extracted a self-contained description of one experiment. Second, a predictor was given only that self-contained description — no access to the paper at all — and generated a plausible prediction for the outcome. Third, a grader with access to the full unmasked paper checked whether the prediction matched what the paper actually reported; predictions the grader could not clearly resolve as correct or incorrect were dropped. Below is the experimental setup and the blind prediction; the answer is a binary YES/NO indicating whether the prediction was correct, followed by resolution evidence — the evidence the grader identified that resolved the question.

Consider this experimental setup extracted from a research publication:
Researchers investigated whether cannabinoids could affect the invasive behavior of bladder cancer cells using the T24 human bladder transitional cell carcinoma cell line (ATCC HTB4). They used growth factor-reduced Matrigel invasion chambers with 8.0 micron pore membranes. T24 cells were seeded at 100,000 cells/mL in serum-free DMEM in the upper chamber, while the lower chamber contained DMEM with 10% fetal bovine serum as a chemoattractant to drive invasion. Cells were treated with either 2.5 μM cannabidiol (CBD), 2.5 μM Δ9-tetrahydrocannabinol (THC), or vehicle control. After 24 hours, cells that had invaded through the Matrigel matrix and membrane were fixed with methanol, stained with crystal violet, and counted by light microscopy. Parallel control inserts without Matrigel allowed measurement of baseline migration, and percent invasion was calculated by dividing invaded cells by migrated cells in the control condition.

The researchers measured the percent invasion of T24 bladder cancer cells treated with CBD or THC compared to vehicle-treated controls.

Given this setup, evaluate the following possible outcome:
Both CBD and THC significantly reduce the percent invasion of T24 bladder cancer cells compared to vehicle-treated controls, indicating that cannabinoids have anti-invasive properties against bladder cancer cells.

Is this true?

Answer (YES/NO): YES